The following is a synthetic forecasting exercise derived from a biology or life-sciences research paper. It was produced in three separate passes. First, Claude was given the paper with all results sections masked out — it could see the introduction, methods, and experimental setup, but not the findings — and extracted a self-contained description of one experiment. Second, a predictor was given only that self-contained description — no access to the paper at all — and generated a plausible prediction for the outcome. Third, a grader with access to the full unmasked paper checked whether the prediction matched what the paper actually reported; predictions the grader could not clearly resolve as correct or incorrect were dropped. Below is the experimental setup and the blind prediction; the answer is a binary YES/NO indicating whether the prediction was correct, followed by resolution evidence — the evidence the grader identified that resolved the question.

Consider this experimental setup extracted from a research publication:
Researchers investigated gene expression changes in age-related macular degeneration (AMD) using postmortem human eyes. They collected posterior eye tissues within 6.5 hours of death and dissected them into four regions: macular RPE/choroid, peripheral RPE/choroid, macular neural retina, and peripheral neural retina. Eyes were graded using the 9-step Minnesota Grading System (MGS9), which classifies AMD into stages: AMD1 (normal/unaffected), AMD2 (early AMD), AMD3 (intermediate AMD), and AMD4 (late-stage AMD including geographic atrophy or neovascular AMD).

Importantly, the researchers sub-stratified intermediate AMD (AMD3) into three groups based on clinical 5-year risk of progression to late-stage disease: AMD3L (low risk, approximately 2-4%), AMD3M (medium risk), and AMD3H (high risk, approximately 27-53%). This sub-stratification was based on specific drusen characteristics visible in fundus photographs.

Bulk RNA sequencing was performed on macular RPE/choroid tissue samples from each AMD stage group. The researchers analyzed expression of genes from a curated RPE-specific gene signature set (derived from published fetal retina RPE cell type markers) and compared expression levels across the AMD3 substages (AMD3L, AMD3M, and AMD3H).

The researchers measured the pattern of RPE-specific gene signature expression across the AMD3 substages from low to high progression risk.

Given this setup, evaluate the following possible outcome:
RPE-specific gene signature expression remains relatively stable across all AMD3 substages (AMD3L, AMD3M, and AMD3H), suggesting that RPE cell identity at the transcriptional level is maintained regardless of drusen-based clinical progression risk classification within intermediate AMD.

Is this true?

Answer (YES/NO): NO